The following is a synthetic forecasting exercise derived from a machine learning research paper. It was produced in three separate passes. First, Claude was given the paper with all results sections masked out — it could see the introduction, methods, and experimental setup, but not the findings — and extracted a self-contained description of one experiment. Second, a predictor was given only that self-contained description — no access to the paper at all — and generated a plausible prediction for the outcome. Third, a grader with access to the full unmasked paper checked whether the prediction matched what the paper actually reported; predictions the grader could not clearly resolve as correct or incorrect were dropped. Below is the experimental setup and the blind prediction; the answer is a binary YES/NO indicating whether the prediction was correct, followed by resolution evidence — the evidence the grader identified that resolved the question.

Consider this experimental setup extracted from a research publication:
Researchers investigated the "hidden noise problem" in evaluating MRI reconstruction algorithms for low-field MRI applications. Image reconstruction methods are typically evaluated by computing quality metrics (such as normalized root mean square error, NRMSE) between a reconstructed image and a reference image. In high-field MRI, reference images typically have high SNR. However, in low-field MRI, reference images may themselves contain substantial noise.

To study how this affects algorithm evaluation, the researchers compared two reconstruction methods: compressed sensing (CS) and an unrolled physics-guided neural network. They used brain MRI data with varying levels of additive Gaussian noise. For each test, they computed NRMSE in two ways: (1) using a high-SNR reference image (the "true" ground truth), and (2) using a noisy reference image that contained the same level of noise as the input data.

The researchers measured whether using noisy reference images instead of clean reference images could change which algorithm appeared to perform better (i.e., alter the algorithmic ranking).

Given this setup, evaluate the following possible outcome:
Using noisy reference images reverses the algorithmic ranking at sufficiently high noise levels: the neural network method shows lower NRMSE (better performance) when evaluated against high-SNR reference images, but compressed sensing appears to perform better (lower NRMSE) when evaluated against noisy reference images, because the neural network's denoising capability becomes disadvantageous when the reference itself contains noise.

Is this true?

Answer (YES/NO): NO